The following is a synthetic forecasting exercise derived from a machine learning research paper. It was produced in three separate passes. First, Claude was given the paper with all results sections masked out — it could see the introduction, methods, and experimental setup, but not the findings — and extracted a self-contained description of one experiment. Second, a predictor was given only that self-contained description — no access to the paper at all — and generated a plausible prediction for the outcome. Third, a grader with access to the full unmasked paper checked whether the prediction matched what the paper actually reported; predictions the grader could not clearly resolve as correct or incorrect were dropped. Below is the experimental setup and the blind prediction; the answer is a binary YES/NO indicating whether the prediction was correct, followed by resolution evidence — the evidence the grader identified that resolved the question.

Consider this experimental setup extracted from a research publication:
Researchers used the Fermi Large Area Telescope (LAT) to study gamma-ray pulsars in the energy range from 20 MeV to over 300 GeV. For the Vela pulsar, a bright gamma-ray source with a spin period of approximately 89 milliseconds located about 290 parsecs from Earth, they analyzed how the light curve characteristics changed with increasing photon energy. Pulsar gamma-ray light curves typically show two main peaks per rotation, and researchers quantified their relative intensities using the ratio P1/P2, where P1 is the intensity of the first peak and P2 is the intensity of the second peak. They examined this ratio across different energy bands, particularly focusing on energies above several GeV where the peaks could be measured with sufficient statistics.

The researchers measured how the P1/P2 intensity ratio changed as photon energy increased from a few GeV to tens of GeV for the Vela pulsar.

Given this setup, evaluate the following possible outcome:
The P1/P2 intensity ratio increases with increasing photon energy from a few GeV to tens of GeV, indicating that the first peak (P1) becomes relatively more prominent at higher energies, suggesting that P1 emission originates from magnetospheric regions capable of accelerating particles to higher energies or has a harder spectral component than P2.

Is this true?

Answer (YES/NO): NO